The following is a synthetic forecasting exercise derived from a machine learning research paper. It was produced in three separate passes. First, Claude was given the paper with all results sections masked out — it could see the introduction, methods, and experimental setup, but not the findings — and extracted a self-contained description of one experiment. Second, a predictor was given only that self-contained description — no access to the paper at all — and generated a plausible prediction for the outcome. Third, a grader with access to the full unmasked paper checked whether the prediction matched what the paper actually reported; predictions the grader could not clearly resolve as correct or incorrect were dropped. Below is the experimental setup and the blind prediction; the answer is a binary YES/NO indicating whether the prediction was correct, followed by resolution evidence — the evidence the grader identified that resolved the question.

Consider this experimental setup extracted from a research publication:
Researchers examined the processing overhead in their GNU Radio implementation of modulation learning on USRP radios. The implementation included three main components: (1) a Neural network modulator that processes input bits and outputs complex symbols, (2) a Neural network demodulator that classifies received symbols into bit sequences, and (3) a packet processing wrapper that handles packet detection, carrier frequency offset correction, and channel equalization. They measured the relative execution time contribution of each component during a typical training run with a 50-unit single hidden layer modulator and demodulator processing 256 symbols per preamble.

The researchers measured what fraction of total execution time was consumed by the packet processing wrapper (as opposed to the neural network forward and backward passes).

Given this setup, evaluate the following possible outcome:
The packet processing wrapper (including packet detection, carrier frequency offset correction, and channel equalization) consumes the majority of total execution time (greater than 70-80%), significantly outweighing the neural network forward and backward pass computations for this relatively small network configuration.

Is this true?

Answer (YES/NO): NO